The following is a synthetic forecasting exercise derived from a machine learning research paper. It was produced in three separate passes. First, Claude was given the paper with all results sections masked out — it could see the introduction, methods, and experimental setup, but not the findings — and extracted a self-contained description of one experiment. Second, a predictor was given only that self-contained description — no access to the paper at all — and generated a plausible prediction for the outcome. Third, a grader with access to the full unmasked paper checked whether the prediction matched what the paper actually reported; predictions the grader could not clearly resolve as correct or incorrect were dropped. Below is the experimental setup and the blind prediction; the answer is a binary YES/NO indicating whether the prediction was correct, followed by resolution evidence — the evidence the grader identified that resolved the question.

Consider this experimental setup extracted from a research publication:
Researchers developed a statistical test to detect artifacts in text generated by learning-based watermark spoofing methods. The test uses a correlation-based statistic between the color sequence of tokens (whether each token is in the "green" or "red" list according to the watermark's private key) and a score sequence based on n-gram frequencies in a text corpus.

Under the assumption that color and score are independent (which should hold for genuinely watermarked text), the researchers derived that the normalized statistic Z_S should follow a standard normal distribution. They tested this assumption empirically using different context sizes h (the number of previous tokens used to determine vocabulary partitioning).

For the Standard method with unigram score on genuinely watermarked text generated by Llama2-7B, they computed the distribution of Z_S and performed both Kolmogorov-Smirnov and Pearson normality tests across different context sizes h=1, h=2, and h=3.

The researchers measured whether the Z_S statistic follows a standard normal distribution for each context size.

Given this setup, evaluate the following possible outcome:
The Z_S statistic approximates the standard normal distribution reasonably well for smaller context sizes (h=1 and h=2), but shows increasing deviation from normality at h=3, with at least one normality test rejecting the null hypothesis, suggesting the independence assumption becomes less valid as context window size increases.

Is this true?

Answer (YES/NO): NO